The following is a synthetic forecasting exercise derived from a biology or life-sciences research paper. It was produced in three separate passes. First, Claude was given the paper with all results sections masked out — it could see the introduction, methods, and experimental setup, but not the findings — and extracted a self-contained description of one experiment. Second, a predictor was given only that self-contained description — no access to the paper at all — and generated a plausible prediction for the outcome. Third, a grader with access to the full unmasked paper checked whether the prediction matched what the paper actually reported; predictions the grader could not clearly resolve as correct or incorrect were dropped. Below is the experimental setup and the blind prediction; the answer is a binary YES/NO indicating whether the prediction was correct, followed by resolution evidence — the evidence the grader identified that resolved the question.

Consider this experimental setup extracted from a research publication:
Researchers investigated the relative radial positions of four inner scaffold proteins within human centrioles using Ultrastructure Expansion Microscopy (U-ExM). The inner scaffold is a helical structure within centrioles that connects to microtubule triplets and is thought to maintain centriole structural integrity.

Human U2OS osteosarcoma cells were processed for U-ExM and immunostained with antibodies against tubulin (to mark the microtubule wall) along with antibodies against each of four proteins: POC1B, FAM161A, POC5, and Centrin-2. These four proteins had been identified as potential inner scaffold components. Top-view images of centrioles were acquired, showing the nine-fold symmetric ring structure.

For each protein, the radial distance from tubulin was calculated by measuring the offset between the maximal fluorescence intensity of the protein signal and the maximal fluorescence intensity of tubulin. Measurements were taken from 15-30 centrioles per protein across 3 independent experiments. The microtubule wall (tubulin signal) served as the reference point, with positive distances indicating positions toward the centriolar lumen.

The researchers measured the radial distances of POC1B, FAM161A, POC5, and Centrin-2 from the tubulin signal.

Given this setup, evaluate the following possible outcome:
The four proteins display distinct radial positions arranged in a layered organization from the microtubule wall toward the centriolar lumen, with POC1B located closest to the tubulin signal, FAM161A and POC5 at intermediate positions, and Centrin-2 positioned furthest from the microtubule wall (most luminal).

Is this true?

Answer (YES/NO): NO